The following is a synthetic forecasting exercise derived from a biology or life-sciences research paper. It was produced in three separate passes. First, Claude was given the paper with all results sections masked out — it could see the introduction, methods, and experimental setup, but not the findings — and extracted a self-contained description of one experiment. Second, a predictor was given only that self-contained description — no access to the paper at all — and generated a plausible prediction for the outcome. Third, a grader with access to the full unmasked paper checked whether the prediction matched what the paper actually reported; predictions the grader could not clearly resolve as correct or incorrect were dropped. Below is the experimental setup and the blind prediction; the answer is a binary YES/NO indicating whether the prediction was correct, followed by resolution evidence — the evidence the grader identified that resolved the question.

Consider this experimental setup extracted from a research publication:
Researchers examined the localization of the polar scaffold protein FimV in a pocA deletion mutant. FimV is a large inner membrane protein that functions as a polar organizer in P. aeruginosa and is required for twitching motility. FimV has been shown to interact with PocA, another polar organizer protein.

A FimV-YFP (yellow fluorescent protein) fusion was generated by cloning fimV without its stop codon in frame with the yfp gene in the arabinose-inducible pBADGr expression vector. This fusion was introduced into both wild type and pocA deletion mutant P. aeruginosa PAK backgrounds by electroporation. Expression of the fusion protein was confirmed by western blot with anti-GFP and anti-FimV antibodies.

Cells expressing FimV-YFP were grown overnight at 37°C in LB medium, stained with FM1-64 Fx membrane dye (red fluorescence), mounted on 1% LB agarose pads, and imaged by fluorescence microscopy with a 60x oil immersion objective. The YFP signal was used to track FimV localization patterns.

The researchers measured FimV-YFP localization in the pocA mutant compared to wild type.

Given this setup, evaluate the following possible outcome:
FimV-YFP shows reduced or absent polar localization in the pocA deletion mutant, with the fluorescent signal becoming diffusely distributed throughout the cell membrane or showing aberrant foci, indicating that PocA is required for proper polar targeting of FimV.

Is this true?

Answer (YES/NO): NO